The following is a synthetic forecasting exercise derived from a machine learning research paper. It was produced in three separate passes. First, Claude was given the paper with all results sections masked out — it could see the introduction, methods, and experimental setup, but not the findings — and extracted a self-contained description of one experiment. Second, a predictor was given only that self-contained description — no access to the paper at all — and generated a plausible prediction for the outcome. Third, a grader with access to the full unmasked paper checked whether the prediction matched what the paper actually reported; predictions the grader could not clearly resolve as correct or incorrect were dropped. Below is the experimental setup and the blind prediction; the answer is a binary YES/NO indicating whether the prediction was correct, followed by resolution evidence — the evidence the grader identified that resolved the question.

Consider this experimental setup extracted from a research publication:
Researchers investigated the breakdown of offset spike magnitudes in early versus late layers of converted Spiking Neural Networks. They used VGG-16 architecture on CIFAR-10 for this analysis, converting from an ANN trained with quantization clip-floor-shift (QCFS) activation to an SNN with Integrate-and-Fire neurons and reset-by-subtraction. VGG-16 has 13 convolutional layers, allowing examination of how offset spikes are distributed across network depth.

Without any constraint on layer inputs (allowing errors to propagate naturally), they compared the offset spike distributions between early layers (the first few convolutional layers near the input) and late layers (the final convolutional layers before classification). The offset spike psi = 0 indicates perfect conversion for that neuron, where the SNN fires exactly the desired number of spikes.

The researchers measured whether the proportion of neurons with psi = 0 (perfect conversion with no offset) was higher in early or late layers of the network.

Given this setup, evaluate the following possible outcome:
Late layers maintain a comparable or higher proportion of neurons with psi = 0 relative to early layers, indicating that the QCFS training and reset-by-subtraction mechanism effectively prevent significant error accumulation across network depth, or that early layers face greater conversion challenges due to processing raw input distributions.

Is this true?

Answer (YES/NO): NO